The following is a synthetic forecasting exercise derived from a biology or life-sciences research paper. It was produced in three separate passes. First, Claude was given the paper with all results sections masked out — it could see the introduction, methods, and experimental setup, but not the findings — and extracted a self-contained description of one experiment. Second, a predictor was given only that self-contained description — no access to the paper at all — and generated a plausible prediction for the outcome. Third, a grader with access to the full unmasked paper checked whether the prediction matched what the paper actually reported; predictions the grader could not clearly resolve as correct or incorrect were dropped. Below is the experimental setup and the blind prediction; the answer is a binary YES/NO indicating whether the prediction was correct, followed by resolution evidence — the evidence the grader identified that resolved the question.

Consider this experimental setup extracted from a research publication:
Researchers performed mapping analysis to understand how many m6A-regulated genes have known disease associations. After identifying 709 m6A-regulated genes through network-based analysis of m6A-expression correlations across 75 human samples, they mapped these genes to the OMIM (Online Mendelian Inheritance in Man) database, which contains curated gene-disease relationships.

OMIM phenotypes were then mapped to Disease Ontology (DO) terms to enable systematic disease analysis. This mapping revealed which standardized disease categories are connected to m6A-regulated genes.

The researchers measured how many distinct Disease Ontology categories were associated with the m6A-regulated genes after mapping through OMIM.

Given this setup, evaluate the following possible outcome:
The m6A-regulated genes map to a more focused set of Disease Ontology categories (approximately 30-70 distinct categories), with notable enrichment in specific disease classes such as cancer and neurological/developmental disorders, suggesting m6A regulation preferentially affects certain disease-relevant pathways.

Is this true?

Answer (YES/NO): NO